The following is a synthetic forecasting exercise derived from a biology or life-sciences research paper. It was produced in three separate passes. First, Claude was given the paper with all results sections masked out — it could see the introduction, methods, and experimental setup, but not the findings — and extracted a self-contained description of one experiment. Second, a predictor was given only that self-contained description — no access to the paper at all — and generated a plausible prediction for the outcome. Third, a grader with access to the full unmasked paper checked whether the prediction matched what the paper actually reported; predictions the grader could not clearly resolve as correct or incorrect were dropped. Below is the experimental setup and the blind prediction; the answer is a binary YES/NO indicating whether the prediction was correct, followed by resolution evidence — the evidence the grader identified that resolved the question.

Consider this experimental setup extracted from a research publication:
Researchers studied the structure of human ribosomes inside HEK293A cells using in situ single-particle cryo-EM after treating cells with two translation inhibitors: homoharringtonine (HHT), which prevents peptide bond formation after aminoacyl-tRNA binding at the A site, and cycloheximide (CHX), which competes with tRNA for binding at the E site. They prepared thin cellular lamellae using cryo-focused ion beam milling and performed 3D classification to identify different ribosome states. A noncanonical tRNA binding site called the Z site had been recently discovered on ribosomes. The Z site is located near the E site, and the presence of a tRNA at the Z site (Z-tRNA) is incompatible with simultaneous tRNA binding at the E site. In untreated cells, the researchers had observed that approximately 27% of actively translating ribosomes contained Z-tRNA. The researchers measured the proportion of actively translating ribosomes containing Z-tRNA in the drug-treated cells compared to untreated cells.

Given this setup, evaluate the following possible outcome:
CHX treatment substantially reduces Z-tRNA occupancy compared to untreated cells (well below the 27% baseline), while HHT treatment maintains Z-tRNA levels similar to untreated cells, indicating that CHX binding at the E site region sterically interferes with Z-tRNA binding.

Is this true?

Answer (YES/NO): NO